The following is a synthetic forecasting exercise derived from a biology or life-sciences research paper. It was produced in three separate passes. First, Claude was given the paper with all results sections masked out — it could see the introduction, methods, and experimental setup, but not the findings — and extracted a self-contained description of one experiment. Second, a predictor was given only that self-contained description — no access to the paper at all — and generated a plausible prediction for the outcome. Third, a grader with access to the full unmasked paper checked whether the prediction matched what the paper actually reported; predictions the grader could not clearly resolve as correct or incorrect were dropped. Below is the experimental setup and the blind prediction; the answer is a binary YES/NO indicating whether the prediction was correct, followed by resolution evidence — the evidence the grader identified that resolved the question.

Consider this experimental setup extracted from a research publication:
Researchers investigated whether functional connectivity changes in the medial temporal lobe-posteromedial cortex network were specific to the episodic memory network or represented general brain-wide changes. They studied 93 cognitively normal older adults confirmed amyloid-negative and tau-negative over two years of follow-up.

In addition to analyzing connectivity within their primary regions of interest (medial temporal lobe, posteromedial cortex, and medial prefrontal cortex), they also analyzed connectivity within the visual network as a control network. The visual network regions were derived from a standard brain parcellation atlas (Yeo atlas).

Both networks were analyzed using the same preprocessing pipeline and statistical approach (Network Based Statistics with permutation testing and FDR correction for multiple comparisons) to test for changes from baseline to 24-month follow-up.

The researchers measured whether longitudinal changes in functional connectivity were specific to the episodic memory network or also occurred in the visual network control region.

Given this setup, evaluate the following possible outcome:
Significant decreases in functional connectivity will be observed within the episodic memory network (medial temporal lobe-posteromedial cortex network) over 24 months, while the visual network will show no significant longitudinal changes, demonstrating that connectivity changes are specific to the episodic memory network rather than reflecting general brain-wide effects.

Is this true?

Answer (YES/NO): YES